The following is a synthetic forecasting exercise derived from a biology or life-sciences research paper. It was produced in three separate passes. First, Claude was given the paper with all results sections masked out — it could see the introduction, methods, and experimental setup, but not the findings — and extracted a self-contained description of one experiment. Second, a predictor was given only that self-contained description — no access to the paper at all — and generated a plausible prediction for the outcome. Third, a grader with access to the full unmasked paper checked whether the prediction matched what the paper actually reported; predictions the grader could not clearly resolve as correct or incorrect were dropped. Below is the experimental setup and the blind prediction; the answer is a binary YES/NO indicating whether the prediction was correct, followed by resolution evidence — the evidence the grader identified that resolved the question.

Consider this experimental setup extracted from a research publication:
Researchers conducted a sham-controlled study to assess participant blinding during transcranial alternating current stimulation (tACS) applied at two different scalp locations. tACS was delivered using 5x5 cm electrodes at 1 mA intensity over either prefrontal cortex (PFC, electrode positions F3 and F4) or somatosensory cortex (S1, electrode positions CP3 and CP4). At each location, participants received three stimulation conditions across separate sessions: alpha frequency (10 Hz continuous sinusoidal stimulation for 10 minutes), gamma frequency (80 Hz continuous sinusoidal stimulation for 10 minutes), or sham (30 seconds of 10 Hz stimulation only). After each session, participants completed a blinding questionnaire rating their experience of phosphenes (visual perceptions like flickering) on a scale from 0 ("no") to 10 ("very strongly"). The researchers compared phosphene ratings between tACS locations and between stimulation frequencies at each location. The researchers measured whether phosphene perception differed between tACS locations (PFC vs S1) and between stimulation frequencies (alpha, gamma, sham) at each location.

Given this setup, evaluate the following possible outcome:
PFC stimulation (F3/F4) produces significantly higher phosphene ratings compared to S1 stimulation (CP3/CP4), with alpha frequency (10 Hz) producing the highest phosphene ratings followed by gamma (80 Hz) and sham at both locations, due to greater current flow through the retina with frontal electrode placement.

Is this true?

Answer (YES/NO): NO